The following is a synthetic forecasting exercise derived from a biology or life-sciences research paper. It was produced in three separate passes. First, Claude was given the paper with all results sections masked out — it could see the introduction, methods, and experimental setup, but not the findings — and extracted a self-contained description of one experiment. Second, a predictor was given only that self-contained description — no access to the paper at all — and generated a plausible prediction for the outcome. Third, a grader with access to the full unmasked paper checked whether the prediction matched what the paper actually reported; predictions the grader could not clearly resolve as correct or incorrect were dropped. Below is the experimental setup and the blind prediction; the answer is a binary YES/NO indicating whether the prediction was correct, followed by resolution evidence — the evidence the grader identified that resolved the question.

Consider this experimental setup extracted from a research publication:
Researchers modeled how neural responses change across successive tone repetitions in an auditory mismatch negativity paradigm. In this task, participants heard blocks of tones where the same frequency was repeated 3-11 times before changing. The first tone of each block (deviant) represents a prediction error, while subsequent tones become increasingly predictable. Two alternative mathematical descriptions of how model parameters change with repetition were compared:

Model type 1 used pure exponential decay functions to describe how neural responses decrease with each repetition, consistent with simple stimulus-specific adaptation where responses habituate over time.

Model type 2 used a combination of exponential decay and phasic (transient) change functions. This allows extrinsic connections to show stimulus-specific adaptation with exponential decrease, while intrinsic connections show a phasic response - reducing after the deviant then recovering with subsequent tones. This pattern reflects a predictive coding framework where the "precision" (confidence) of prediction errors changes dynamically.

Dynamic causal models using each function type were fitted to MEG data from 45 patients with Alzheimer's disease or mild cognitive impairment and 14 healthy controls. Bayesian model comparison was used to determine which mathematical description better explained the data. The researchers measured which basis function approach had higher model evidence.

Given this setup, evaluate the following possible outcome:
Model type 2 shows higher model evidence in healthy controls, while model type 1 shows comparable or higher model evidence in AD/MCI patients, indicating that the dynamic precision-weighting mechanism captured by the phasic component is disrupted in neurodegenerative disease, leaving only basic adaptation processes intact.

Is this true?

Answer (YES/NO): NO